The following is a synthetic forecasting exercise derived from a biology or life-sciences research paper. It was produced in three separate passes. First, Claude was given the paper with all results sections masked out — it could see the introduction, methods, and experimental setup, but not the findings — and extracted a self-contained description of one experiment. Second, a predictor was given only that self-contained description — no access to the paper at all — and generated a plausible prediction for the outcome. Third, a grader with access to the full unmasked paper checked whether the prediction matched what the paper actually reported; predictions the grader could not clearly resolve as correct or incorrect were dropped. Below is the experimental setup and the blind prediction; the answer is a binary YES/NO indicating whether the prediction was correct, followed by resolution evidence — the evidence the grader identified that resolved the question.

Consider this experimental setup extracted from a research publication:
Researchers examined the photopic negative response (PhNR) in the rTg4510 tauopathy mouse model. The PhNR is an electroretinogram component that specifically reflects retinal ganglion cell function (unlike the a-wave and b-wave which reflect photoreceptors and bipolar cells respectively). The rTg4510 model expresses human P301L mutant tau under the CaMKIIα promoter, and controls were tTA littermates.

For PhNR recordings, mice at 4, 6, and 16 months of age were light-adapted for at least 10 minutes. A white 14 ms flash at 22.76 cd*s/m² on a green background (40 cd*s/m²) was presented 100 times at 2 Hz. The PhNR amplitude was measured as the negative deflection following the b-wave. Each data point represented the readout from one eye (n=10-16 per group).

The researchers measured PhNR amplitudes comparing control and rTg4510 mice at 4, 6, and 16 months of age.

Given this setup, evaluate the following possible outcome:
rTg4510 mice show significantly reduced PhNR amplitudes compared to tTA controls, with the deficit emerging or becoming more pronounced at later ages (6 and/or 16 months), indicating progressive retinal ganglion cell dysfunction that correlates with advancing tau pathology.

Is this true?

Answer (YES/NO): YES